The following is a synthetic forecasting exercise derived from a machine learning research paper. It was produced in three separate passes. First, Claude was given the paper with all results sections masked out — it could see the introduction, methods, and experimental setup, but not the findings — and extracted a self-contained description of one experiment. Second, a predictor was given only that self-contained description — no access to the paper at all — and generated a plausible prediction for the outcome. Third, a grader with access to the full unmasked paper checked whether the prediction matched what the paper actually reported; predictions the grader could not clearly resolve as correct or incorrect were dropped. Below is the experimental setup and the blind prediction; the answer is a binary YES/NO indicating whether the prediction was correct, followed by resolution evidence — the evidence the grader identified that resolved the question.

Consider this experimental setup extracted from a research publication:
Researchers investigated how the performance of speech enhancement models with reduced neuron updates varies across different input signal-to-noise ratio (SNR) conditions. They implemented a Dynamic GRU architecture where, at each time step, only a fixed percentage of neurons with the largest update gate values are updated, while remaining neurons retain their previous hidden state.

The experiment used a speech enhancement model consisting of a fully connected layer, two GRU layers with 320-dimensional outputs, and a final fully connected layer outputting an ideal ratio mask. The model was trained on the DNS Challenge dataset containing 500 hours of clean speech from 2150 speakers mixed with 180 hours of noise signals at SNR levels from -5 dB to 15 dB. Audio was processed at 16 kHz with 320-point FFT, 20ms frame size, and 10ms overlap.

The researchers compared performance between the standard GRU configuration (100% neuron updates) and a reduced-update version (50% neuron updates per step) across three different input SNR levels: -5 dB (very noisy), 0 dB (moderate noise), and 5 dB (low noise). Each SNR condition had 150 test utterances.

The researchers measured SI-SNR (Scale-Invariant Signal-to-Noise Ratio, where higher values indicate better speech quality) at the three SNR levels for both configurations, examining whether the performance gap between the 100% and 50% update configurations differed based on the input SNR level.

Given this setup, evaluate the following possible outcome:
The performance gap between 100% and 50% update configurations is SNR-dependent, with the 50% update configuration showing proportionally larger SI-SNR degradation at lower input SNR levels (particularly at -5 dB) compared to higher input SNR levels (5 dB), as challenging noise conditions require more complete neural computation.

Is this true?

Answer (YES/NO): NO